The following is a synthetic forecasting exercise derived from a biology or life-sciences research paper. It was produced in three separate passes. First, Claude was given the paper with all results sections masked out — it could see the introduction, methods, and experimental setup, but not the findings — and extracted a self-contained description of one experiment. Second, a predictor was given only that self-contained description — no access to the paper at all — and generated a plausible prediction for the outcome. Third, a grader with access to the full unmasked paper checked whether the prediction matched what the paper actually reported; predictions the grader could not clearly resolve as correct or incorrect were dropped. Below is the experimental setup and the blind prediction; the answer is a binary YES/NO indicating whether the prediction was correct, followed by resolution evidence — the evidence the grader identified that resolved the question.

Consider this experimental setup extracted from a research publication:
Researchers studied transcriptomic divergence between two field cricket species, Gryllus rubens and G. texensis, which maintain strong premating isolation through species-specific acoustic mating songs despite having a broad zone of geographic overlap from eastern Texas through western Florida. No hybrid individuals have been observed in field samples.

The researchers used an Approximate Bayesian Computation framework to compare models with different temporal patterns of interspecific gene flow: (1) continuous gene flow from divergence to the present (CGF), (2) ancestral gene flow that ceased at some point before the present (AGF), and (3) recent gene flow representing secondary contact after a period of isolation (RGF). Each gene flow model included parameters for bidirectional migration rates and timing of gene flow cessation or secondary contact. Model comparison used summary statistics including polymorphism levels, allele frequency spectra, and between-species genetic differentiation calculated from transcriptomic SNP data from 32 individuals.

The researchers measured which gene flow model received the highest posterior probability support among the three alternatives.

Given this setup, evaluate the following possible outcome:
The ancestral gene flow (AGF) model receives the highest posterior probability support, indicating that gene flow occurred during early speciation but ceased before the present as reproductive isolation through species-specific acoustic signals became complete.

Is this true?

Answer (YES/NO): YES